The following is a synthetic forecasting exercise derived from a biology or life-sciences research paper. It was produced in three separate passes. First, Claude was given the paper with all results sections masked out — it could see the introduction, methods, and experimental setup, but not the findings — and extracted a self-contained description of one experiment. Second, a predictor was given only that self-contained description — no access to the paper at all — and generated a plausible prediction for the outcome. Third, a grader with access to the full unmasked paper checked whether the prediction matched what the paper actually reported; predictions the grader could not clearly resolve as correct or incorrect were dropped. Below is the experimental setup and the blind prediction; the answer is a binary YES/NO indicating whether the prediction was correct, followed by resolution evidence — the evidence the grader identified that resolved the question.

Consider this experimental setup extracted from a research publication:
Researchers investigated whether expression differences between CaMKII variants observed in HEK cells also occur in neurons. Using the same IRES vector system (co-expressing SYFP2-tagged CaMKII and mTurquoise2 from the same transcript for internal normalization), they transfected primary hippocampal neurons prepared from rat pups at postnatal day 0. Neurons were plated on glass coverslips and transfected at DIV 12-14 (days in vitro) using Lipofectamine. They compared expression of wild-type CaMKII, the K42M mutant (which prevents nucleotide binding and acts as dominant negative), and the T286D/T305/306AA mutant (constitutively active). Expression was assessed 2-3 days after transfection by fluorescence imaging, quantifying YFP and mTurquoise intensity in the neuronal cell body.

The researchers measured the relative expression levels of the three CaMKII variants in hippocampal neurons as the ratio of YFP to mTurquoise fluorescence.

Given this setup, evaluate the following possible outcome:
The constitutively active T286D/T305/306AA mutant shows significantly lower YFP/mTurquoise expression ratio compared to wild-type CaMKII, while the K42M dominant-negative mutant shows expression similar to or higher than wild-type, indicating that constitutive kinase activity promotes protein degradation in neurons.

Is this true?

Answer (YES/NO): NO